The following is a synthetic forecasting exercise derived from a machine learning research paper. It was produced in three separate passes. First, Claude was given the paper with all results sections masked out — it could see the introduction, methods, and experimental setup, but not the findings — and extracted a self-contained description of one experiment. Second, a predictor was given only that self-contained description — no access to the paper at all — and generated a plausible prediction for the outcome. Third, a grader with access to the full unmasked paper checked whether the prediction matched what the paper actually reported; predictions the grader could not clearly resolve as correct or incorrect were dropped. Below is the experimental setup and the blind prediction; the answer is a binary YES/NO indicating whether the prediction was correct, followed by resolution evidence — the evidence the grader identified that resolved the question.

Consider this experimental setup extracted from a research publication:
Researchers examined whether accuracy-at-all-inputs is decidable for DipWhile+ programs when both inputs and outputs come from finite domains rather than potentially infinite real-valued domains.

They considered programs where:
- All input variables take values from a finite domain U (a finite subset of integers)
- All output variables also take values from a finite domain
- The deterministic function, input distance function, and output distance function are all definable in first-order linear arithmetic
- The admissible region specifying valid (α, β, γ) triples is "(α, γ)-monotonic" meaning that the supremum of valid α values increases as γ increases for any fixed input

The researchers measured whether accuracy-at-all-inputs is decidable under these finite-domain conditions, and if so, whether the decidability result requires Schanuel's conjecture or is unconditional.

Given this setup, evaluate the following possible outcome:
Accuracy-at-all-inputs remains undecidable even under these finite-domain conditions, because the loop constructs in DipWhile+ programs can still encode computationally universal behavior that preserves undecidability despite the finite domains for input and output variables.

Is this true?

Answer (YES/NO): NO